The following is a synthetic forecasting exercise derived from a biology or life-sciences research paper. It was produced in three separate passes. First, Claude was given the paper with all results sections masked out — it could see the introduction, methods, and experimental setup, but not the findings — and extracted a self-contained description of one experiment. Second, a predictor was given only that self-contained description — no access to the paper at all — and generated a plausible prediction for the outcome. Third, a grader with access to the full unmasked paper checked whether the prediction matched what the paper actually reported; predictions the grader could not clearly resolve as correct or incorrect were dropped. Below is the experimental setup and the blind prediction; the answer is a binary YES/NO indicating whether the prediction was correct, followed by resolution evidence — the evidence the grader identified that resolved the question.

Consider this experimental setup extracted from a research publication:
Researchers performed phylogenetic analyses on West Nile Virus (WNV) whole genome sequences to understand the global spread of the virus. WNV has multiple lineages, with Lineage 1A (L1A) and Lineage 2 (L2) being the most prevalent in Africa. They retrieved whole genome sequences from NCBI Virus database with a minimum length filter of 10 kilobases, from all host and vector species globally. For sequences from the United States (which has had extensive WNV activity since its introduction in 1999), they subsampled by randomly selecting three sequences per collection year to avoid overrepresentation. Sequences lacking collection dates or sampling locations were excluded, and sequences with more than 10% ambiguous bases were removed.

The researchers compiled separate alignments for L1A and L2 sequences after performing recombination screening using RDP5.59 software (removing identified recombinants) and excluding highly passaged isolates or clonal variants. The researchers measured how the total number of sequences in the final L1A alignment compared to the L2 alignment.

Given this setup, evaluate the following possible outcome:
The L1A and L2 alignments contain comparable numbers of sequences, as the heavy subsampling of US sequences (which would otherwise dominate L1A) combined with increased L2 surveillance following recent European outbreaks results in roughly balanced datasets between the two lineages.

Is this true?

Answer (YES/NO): NO